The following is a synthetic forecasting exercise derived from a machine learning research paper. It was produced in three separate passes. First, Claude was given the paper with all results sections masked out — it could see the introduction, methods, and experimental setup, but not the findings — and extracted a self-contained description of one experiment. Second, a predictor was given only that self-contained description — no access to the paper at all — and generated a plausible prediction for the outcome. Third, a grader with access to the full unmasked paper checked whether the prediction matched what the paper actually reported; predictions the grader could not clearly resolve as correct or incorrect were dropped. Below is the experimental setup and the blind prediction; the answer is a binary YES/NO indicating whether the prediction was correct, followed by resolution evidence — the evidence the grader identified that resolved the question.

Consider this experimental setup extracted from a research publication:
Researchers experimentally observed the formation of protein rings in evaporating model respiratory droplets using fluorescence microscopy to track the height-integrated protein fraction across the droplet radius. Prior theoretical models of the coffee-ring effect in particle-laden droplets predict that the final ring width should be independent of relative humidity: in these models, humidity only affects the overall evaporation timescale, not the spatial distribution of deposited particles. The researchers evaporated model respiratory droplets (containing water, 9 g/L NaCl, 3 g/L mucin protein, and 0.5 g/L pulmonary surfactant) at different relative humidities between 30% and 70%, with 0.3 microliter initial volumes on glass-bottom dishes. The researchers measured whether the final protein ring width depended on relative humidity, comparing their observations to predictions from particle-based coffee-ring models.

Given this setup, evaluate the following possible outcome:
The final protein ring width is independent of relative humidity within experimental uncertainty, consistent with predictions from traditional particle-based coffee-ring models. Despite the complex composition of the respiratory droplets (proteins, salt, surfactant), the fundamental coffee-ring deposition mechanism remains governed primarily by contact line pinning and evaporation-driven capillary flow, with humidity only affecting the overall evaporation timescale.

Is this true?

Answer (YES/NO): NO